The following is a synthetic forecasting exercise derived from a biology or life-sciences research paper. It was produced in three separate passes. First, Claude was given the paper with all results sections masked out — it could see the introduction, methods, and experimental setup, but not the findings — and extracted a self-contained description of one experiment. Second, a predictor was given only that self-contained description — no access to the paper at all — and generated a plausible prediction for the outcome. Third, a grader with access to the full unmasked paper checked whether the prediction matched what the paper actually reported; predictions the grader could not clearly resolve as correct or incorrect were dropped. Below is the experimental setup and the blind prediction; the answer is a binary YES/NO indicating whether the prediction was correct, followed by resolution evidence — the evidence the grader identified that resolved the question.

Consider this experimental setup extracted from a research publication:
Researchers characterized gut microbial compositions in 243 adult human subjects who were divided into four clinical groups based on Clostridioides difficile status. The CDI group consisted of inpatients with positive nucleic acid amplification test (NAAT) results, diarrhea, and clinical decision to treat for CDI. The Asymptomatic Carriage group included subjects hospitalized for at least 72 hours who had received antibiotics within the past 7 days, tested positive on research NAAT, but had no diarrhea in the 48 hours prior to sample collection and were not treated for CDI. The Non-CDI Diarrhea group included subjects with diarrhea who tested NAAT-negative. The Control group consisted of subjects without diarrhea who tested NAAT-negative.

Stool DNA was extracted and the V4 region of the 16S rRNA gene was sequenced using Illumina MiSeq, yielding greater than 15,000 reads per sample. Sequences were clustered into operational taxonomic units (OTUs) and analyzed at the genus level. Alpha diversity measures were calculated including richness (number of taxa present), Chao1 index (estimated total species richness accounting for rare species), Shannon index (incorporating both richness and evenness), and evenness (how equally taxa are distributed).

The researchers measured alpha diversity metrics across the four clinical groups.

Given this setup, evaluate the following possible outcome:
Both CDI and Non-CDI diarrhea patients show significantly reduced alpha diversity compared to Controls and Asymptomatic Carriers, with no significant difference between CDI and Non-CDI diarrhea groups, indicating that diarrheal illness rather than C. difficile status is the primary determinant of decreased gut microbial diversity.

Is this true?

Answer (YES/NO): NO